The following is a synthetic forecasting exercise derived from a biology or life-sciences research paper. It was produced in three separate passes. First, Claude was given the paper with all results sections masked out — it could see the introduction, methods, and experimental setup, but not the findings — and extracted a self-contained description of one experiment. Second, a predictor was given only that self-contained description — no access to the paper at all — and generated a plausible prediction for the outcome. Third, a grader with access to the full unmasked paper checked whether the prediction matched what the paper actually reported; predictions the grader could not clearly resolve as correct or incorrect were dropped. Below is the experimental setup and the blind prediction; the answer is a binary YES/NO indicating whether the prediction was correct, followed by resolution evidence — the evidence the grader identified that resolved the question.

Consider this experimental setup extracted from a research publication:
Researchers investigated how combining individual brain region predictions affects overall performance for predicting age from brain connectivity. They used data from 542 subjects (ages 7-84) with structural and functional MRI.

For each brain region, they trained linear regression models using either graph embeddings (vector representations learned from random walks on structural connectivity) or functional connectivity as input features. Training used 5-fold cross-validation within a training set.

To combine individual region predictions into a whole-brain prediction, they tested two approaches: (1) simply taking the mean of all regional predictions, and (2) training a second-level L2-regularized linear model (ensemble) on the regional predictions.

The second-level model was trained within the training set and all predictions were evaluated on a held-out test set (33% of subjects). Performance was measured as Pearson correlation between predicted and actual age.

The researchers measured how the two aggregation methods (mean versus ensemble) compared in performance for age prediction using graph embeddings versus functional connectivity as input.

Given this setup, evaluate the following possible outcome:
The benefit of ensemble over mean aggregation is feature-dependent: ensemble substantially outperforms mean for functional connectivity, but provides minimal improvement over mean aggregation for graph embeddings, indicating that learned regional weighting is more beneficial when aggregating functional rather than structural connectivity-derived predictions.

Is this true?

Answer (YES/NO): NO